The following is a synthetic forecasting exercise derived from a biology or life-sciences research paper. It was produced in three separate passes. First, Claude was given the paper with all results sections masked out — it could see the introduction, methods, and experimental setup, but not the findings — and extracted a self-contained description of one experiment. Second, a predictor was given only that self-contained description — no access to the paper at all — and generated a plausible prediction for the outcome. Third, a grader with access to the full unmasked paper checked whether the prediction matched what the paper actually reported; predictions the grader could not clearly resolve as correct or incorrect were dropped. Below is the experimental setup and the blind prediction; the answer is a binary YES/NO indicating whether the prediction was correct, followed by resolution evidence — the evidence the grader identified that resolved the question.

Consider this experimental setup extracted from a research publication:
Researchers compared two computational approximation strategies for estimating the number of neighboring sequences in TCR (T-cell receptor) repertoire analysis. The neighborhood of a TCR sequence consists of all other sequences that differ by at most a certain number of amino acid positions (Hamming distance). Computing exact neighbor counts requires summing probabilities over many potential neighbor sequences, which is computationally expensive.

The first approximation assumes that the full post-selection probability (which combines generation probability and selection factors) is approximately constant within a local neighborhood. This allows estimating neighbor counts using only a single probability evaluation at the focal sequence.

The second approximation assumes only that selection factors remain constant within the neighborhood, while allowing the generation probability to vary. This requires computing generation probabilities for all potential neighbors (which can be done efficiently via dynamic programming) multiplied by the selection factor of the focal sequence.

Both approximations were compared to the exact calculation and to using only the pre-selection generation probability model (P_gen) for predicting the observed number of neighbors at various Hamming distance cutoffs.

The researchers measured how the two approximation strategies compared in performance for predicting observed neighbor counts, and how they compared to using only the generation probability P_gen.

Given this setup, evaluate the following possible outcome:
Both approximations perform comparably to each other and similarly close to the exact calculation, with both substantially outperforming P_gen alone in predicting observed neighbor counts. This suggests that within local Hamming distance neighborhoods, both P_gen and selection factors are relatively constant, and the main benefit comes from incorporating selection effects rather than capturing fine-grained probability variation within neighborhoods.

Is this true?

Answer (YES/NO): NO